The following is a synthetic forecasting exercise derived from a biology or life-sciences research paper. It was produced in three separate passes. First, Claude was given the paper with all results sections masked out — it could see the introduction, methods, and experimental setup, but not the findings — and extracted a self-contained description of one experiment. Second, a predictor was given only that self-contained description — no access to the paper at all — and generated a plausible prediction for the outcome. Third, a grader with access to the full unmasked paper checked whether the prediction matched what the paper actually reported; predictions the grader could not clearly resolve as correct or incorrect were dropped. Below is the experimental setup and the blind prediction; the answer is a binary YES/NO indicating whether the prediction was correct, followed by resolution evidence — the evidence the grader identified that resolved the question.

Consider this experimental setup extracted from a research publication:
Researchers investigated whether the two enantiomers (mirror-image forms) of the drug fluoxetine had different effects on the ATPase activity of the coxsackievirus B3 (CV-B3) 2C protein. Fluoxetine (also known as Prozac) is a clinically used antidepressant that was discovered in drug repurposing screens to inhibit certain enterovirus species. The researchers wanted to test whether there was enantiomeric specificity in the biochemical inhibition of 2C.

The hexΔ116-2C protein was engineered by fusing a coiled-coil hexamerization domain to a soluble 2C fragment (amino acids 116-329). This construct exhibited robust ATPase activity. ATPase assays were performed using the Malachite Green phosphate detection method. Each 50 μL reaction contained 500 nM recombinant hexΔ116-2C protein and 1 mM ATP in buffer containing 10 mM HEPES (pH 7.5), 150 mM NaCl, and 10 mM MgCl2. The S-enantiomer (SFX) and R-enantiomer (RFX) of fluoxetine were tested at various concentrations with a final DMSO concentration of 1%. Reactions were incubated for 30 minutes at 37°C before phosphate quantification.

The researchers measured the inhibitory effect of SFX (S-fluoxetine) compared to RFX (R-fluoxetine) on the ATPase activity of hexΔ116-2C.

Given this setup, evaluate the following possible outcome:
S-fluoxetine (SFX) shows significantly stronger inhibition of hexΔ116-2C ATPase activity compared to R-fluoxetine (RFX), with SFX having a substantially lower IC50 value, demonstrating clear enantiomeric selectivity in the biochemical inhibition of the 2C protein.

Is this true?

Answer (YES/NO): YES